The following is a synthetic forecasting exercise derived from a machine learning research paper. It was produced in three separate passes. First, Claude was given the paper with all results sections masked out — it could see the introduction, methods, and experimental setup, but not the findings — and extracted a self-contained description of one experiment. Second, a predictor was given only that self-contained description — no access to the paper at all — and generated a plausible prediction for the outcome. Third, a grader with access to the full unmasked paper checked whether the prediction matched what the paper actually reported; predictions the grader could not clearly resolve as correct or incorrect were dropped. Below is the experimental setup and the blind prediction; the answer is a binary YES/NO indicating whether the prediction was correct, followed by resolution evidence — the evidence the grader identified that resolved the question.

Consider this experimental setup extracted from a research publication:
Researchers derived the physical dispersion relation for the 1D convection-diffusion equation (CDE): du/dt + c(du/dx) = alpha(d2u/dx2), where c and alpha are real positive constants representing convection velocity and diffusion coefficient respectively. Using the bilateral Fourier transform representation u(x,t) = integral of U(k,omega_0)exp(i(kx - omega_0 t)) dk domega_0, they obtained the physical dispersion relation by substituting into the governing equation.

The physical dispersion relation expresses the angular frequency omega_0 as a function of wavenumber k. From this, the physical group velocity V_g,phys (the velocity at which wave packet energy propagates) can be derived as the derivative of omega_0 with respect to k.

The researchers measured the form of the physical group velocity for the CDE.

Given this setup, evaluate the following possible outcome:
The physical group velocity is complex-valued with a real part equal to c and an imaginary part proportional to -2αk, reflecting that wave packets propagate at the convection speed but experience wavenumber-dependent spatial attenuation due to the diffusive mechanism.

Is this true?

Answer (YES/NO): YES